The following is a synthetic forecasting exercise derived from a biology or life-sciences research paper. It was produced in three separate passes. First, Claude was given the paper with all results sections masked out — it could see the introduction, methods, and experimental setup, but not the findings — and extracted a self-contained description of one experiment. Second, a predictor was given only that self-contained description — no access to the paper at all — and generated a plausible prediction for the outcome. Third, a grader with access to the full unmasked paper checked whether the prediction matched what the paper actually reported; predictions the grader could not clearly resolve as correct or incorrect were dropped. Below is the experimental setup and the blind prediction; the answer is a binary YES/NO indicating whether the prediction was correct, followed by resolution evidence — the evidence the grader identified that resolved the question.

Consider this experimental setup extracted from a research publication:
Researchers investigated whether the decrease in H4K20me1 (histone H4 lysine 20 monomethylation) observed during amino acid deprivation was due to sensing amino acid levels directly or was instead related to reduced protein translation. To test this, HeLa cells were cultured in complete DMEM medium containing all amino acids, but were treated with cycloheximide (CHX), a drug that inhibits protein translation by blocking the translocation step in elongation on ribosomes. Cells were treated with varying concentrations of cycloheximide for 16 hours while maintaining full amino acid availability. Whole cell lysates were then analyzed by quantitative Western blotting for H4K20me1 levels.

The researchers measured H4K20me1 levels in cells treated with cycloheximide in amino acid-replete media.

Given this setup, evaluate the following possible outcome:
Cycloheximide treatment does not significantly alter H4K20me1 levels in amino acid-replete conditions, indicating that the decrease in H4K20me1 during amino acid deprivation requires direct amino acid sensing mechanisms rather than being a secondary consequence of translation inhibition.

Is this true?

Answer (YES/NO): NO